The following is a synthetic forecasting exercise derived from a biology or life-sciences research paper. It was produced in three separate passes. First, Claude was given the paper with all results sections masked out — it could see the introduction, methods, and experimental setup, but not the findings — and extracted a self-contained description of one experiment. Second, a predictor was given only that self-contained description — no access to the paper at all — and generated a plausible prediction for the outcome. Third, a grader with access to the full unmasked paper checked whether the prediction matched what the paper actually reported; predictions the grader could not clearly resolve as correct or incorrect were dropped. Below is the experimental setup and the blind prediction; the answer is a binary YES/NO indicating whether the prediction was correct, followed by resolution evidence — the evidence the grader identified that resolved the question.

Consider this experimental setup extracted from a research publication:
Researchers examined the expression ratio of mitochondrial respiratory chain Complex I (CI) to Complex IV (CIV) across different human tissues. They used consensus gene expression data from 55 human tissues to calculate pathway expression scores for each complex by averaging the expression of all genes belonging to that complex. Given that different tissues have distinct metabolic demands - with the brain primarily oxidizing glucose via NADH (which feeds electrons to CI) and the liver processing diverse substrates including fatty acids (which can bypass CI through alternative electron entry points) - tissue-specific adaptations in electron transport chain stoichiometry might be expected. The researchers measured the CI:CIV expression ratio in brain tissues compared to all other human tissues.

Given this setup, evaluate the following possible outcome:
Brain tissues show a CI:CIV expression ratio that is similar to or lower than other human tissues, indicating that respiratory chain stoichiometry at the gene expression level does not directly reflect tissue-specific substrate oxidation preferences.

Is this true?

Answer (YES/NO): YES